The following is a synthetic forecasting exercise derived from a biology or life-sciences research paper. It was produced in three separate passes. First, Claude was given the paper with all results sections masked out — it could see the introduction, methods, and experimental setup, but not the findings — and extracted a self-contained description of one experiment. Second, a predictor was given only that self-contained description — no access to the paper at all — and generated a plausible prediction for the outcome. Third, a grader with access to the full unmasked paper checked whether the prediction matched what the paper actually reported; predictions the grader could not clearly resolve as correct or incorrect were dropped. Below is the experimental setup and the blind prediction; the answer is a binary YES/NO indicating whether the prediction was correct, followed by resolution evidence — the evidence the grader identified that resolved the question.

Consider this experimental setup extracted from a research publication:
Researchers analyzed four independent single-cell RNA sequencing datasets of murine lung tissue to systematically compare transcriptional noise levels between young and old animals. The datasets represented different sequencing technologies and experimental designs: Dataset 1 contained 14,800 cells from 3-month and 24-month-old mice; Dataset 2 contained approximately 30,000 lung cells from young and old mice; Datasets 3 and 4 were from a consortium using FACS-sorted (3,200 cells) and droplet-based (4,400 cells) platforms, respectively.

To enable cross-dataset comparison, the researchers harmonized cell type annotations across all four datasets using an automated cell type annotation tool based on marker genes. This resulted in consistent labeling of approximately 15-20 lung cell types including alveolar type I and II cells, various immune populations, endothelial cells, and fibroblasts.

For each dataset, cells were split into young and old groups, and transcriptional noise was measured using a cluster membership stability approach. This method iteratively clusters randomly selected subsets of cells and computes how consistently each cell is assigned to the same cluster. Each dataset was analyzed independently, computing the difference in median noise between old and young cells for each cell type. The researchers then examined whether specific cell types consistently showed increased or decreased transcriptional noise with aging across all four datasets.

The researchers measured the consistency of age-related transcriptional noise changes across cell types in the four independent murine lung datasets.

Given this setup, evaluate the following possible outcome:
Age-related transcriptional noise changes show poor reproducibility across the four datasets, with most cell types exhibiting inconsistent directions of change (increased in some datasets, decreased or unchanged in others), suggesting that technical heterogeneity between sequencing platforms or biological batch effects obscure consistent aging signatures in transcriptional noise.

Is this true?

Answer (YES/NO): NO